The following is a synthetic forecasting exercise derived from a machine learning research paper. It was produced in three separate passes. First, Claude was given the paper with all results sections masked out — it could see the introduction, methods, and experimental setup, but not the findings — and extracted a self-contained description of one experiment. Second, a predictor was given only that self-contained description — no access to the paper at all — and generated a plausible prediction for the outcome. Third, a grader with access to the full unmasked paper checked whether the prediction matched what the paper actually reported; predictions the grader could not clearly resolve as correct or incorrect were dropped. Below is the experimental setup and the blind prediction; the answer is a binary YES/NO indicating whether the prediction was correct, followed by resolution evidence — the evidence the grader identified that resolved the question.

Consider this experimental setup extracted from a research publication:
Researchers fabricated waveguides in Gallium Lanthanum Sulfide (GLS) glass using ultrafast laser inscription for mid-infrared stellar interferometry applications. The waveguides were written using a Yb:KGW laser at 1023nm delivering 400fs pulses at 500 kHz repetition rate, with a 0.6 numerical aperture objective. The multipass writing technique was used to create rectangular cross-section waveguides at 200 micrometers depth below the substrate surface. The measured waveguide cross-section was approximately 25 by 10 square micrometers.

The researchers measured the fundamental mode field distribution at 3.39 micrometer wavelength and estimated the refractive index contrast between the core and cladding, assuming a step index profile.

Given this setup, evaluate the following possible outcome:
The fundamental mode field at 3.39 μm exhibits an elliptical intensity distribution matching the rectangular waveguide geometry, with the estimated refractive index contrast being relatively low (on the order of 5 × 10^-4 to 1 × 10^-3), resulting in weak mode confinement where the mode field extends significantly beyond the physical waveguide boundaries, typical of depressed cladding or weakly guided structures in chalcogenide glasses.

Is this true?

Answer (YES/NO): NO